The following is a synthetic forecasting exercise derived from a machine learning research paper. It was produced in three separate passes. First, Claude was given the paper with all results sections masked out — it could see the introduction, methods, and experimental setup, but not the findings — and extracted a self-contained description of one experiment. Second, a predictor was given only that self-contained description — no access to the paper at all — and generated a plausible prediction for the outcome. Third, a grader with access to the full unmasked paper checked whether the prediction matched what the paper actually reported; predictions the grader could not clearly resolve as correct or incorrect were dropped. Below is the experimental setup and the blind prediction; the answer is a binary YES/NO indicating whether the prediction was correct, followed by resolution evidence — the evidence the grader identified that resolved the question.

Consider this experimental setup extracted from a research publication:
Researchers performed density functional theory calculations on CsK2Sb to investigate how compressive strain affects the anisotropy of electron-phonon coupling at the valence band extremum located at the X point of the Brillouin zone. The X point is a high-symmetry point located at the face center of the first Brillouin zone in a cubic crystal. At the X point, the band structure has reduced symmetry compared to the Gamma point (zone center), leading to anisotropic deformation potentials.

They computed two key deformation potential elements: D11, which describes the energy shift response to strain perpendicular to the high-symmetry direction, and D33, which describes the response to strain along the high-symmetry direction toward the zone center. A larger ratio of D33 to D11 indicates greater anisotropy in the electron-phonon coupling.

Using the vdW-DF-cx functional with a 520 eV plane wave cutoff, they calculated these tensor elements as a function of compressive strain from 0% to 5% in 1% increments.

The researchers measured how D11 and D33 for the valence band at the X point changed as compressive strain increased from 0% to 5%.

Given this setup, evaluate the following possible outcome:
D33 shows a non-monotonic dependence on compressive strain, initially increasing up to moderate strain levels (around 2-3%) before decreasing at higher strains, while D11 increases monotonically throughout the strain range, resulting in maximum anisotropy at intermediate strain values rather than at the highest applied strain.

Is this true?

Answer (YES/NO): NO